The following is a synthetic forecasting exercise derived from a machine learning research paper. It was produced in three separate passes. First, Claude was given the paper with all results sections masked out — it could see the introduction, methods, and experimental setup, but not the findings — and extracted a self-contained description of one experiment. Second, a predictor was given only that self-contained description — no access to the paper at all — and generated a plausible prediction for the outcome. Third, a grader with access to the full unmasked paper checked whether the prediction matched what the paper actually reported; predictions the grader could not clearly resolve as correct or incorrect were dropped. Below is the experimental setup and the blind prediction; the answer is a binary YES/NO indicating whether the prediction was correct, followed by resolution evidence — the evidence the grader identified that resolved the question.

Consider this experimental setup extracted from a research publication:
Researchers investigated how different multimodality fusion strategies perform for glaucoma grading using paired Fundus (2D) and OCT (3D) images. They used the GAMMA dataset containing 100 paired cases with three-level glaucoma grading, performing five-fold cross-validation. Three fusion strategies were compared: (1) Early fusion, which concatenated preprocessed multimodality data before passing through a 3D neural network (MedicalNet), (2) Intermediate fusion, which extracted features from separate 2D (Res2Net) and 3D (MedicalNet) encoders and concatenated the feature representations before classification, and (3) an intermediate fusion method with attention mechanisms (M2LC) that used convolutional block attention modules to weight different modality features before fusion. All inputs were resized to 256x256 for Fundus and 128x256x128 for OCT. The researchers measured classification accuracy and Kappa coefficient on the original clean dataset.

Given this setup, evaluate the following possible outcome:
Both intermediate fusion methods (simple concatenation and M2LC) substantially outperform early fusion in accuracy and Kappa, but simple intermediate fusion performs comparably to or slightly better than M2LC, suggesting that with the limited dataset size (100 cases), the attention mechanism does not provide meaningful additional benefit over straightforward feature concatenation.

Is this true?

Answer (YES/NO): NO